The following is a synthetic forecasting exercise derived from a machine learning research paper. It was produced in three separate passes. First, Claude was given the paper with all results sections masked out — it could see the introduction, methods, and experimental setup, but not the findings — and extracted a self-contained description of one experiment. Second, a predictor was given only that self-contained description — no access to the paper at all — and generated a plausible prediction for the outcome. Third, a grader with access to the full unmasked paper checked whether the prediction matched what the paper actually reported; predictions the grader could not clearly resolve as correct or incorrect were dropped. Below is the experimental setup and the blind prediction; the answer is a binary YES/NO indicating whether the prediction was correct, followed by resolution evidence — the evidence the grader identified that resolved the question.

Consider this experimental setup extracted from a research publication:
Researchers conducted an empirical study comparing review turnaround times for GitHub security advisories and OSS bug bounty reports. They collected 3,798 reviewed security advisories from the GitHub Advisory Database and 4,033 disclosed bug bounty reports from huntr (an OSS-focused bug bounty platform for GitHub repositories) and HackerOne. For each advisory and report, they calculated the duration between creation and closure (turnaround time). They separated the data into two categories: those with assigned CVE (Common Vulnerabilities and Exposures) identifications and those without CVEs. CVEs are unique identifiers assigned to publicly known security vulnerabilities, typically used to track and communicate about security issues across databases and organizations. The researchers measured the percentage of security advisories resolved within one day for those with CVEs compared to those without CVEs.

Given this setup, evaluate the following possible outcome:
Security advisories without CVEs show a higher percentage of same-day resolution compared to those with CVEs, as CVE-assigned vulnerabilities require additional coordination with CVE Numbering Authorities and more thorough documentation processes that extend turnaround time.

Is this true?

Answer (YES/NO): YES